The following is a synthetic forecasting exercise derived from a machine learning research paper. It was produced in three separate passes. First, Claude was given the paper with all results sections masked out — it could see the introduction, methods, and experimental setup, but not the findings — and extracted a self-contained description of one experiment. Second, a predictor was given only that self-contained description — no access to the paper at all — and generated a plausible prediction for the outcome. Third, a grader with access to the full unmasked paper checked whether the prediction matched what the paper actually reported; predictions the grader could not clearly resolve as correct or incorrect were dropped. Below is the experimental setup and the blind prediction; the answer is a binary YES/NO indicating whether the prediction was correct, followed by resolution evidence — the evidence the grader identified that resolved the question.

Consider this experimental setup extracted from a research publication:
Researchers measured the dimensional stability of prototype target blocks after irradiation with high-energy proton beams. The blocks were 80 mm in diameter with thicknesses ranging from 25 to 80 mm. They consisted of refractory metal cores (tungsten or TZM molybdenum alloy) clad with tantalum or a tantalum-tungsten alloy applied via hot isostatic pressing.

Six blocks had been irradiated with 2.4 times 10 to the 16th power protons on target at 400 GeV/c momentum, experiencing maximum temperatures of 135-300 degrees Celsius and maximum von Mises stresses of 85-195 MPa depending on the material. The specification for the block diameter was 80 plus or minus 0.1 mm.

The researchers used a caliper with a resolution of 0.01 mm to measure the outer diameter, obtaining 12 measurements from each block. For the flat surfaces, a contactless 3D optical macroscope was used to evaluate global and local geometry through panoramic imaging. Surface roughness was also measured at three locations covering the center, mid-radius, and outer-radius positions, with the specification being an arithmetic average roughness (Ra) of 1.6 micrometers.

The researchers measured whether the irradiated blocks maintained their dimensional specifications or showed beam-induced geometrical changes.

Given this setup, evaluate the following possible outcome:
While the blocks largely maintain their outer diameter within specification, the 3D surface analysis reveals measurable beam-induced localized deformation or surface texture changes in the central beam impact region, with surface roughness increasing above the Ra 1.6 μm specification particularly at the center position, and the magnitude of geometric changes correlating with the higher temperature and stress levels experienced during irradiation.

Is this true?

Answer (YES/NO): NO